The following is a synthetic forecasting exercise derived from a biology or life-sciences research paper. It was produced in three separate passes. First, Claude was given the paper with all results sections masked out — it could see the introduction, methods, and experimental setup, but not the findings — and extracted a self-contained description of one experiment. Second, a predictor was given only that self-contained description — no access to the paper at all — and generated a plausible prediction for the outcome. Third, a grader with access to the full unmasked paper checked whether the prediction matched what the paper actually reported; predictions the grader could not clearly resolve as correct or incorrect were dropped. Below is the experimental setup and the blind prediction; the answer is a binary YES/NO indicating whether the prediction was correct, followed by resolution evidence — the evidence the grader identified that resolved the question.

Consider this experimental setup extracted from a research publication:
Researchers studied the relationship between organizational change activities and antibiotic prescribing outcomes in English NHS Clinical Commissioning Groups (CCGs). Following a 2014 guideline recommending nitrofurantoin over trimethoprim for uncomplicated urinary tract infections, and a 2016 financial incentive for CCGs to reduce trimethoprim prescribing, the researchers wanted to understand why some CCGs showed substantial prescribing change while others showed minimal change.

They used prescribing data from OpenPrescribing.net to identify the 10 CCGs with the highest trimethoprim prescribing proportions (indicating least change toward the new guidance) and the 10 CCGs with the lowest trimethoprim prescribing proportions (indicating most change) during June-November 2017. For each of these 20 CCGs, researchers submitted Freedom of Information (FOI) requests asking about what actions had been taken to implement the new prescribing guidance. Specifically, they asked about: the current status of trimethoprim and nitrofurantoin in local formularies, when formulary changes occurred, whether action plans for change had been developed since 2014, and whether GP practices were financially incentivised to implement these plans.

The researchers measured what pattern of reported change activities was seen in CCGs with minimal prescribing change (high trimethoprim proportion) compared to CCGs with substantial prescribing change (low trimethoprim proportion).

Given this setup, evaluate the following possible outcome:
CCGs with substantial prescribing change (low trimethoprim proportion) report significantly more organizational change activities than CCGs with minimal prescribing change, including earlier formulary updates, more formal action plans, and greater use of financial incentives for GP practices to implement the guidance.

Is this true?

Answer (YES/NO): YES